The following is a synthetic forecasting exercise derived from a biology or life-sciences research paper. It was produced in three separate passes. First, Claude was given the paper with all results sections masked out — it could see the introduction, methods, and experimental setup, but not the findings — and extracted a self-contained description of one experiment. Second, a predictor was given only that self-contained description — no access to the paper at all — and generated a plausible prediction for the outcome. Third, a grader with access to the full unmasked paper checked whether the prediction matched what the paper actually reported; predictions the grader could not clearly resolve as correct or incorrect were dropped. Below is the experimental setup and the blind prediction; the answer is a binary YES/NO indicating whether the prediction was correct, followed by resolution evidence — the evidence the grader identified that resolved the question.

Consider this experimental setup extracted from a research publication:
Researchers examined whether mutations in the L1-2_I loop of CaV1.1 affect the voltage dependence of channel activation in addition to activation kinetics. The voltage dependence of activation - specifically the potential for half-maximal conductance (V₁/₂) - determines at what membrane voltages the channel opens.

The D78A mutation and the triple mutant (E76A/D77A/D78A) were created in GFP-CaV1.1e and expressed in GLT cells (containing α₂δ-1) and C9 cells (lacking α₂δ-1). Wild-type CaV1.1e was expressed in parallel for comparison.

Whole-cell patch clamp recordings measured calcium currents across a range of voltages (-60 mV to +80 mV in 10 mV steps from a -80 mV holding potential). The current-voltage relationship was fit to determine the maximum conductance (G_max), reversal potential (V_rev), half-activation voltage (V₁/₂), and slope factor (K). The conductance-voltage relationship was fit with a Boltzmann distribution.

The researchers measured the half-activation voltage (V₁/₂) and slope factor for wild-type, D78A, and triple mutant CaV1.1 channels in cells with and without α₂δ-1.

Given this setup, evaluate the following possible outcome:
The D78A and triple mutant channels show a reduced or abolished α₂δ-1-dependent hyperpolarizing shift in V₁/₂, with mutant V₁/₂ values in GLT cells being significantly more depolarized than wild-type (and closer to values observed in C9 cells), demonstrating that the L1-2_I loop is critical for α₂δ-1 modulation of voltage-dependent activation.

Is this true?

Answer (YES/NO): NO